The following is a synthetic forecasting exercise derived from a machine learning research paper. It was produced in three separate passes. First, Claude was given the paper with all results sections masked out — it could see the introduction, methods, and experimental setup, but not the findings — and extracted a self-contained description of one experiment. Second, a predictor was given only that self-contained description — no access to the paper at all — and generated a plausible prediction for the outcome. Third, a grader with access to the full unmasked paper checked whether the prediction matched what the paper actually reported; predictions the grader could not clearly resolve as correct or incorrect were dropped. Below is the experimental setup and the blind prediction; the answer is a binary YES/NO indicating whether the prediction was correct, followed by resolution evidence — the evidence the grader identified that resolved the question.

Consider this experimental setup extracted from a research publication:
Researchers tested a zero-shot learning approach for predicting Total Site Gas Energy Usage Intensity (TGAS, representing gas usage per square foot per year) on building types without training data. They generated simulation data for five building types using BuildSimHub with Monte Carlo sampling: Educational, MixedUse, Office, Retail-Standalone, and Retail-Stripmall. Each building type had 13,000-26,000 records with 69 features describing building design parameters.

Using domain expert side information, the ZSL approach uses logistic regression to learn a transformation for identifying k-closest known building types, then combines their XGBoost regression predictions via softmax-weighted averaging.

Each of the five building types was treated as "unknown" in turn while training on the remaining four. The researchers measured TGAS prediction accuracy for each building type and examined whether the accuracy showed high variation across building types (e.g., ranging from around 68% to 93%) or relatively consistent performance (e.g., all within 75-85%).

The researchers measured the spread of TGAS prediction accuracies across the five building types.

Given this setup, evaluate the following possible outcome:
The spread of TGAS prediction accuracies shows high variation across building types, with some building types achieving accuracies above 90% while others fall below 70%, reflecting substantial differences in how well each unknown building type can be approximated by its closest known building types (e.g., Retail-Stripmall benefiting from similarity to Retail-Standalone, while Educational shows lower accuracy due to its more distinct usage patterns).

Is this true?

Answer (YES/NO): YES